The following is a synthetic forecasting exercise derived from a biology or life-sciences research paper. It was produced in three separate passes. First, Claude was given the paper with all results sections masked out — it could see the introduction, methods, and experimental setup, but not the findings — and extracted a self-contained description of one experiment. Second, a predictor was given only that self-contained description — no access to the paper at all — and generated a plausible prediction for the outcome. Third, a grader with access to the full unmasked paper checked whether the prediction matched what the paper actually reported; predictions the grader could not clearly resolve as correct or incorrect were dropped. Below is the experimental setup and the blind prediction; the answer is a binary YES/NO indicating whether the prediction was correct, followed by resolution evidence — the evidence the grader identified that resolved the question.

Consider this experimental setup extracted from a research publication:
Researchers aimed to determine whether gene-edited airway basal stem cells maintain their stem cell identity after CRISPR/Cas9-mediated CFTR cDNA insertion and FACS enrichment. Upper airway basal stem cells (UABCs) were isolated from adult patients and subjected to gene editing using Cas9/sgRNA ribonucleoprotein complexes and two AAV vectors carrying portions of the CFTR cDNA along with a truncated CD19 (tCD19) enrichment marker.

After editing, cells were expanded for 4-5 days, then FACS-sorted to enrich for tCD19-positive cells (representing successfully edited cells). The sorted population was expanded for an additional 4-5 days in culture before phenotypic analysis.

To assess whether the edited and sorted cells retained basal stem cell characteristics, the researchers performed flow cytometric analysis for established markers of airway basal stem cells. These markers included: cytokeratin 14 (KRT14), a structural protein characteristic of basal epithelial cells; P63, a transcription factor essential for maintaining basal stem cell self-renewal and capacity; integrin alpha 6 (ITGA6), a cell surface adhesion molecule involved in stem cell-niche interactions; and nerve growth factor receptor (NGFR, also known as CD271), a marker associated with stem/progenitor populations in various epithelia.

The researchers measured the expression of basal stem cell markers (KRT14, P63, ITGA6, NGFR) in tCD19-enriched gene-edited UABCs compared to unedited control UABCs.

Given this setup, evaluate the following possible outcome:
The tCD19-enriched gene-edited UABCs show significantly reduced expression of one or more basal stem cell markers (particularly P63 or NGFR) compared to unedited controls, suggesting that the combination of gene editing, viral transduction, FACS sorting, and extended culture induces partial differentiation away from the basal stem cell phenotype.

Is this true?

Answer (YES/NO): NO